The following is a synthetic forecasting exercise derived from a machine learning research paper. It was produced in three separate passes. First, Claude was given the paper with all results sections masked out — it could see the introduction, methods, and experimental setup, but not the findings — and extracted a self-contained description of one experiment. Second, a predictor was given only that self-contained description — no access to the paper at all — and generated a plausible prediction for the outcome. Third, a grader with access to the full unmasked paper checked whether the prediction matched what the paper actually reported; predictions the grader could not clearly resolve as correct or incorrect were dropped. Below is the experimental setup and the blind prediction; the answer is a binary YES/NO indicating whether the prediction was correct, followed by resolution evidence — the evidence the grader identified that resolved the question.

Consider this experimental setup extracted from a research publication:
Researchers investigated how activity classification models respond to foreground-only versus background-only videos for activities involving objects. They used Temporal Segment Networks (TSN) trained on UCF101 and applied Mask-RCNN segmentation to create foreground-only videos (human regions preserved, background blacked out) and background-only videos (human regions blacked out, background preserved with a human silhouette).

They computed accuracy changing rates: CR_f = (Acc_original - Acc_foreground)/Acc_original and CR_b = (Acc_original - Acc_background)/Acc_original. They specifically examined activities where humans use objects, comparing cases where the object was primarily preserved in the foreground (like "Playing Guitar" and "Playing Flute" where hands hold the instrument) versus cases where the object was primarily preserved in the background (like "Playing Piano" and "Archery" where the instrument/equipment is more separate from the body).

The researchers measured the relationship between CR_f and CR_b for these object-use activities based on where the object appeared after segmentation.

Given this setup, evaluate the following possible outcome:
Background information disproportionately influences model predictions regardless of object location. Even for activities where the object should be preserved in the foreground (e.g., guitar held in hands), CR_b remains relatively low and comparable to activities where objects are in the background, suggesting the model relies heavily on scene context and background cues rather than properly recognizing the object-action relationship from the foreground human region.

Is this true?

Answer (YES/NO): NO